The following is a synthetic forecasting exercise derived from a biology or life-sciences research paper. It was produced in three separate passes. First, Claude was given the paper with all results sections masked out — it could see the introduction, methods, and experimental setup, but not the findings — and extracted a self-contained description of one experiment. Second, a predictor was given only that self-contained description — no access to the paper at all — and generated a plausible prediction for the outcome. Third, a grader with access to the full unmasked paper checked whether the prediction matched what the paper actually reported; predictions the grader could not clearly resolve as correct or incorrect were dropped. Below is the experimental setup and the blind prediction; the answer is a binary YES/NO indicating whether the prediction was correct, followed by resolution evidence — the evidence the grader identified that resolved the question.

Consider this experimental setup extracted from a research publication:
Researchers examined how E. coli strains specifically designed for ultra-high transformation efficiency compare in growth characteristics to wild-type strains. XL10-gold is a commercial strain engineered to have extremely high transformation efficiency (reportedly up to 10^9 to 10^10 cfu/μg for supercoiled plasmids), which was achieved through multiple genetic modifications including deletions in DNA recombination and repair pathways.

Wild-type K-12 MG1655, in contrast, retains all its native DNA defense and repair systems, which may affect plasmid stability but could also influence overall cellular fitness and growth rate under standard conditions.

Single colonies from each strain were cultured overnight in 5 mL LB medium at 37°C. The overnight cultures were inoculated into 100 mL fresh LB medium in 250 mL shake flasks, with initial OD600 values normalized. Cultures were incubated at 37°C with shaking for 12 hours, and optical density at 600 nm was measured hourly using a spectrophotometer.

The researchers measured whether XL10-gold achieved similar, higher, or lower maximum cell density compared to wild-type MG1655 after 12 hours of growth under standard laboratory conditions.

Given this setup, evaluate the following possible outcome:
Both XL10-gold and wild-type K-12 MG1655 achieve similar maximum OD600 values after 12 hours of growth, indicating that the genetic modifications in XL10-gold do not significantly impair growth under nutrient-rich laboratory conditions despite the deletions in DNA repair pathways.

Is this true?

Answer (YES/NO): NO